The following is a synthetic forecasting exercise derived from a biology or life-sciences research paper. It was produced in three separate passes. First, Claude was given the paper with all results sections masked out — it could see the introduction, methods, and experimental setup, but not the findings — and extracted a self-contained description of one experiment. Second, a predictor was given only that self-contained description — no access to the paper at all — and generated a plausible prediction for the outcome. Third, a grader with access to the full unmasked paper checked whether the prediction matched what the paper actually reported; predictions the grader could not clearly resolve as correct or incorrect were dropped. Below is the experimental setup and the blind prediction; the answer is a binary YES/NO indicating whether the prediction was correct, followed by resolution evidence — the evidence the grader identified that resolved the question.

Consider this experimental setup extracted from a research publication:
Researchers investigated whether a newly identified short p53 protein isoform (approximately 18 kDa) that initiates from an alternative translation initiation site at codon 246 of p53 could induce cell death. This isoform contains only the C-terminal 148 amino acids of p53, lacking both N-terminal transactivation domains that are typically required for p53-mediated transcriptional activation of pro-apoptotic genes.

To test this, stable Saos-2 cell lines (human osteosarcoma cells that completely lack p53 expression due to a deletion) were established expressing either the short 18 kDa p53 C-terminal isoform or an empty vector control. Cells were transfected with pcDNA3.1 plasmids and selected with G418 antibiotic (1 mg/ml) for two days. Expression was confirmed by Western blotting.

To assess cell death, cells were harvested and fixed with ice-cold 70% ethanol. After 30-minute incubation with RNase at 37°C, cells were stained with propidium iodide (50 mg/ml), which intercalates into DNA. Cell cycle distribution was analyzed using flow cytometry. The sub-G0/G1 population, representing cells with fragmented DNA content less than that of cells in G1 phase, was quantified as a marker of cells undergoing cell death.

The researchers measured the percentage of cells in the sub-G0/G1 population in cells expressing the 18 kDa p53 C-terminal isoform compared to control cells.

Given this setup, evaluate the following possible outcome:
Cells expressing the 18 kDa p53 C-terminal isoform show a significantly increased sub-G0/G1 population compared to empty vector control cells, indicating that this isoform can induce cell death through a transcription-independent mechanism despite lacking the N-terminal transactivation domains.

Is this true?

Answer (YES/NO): NO